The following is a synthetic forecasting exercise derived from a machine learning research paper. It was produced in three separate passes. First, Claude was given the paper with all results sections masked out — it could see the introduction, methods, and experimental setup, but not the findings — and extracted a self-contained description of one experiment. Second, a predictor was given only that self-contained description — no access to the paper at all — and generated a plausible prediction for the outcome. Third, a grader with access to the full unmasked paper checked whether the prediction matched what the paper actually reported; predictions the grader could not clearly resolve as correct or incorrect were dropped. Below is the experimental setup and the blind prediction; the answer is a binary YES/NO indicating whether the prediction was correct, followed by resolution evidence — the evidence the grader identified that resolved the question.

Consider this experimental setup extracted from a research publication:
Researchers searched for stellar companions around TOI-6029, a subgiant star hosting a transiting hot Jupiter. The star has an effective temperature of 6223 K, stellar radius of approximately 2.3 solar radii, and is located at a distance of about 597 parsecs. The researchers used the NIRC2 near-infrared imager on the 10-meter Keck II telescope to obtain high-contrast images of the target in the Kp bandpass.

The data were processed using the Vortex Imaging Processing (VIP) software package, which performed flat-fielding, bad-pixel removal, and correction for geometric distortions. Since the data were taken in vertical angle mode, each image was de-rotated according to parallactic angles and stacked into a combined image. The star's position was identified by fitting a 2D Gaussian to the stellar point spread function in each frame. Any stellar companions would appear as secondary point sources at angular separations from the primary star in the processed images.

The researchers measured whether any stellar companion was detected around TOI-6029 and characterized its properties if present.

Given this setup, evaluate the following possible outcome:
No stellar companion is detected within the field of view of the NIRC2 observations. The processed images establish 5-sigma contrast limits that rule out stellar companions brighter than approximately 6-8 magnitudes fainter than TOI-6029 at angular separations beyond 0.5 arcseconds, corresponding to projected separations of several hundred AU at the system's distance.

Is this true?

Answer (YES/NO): NO